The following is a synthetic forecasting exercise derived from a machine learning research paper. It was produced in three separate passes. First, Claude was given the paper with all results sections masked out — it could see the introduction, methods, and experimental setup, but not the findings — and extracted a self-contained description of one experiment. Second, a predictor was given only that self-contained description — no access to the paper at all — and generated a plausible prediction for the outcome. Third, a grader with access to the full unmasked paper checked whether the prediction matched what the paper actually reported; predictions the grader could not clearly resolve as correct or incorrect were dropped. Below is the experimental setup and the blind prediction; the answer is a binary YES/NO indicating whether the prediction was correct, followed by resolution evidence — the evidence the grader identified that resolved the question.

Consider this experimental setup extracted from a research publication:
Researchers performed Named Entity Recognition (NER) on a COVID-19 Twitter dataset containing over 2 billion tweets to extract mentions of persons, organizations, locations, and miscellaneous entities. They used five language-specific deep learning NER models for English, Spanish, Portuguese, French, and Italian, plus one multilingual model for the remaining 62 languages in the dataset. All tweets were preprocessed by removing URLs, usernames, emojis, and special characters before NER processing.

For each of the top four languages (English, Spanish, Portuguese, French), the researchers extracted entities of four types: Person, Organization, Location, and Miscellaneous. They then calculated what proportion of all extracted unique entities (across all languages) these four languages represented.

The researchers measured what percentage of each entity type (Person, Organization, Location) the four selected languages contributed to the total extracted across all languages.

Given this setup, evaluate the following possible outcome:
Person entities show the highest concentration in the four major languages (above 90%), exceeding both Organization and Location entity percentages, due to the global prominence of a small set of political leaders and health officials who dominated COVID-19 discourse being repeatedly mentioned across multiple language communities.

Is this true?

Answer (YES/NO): NO